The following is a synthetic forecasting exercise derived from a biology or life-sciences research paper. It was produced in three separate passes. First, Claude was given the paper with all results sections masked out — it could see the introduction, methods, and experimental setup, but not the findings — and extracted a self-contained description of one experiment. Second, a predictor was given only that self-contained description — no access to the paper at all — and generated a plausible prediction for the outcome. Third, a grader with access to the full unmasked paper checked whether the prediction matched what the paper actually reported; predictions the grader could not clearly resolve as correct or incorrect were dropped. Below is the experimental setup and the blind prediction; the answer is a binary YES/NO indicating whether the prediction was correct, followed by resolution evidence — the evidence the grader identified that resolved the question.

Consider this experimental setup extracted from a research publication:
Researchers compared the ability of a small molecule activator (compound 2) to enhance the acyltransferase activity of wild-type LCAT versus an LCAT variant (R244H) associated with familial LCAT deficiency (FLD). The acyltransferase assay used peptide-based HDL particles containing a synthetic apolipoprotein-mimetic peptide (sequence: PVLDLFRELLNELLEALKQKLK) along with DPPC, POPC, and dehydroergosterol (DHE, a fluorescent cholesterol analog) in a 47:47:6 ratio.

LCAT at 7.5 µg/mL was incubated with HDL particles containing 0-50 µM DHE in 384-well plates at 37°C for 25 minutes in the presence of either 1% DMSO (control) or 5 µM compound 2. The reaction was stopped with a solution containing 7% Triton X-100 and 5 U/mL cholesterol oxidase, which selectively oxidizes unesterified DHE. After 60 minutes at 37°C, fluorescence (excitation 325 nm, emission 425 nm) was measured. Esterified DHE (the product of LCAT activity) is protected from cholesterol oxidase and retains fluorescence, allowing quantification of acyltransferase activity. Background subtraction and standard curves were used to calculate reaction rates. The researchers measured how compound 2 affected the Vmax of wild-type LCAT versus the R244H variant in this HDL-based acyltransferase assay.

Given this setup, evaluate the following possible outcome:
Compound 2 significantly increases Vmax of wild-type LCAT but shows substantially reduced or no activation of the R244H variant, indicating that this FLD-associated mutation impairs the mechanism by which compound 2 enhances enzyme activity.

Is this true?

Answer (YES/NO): NO